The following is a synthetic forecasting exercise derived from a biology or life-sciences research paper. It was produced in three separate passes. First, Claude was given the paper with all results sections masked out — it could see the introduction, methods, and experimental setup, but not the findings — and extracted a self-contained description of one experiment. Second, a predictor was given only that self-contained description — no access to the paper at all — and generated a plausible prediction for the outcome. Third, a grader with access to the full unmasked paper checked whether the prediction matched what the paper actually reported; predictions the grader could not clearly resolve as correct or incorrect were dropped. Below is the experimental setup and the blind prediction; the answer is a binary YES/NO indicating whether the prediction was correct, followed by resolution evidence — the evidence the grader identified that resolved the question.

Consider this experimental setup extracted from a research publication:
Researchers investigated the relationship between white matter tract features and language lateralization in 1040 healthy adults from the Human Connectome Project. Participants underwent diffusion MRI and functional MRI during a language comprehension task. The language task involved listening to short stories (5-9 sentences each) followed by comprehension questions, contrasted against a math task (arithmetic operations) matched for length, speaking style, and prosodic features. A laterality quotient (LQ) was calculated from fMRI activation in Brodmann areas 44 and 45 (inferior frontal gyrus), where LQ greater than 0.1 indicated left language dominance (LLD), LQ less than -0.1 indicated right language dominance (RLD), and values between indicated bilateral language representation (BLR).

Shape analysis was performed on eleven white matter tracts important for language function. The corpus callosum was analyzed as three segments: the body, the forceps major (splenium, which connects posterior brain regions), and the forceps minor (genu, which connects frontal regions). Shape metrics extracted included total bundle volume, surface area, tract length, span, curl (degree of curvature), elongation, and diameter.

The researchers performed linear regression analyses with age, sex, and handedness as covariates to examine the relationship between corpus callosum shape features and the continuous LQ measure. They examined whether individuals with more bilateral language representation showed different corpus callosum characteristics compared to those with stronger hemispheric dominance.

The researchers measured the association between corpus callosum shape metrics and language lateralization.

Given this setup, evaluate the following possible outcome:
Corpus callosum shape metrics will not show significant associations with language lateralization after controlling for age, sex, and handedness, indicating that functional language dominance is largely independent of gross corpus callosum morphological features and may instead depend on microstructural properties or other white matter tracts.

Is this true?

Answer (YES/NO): YES